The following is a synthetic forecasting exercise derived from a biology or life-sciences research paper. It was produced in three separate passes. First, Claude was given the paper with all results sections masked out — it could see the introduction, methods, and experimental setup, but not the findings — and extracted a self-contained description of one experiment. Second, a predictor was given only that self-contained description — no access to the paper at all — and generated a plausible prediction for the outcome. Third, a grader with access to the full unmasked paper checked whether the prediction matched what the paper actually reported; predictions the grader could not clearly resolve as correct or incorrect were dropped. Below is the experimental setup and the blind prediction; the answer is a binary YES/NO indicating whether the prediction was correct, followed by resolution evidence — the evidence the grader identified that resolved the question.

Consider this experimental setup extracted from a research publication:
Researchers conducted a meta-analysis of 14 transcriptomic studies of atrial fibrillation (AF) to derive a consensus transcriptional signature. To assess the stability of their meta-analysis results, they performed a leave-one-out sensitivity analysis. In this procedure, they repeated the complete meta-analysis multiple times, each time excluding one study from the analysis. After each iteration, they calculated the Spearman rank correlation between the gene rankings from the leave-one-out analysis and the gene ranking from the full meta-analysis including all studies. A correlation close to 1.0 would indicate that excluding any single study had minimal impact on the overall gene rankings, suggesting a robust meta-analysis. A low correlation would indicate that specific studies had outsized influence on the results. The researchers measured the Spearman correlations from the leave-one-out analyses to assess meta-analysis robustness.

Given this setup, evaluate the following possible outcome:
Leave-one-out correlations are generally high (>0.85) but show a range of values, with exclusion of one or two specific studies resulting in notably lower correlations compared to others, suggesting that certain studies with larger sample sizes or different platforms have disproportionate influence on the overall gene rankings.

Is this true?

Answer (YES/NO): NO